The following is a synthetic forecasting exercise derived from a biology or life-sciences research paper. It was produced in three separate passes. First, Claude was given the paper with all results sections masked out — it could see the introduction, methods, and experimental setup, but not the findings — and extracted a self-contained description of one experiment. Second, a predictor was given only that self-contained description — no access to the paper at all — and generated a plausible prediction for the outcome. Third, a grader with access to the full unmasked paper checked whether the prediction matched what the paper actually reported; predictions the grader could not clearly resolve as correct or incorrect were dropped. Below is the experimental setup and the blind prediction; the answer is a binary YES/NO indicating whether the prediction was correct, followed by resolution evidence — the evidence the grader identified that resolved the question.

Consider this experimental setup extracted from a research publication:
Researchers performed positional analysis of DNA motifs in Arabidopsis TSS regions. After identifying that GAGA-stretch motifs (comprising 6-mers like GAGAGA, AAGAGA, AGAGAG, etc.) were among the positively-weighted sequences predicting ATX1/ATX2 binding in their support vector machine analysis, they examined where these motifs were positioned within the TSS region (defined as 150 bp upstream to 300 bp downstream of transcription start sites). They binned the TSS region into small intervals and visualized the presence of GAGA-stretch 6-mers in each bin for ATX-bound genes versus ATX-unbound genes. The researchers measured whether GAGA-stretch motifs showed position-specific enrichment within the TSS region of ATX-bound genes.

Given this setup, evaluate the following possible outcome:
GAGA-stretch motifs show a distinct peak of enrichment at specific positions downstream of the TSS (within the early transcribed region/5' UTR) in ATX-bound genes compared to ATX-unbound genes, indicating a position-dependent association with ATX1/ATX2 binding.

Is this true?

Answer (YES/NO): NO